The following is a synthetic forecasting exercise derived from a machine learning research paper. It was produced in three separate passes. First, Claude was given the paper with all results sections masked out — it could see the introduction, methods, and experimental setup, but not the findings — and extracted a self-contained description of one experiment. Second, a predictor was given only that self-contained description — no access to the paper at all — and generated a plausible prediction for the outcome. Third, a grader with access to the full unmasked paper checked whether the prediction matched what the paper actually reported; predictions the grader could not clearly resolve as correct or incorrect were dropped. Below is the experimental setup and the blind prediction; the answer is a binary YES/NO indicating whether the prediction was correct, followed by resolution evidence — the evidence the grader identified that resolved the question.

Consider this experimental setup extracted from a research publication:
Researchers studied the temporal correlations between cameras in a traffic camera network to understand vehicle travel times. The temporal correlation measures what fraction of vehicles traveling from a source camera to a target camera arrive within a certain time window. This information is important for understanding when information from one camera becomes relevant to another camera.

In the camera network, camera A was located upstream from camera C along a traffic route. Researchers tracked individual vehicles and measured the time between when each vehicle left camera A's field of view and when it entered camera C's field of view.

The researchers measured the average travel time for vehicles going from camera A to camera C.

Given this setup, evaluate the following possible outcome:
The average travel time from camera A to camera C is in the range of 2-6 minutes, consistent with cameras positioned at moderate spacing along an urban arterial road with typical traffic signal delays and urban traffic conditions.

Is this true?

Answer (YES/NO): NO